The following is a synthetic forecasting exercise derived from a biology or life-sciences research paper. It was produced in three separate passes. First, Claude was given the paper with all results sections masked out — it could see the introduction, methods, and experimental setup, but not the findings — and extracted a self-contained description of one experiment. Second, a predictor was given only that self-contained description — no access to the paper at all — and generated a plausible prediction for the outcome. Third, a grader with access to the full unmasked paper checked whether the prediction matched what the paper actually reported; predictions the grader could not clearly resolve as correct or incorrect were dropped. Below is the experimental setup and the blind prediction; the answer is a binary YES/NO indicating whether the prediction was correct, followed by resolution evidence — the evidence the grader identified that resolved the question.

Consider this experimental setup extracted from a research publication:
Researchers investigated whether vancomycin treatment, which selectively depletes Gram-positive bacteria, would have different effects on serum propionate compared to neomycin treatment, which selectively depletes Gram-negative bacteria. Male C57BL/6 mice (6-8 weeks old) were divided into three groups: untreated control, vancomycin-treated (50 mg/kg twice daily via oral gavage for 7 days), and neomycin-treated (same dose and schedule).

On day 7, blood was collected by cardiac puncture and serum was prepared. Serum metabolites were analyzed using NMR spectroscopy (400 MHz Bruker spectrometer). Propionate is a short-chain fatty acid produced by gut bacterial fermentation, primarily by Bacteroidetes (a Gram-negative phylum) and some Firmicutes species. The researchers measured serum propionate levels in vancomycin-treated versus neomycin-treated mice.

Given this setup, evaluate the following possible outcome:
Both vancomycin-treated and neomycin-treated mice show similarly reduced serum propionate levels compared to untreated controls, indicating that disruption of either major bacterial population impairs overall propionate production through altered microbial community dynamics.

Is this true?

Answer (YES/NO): NO